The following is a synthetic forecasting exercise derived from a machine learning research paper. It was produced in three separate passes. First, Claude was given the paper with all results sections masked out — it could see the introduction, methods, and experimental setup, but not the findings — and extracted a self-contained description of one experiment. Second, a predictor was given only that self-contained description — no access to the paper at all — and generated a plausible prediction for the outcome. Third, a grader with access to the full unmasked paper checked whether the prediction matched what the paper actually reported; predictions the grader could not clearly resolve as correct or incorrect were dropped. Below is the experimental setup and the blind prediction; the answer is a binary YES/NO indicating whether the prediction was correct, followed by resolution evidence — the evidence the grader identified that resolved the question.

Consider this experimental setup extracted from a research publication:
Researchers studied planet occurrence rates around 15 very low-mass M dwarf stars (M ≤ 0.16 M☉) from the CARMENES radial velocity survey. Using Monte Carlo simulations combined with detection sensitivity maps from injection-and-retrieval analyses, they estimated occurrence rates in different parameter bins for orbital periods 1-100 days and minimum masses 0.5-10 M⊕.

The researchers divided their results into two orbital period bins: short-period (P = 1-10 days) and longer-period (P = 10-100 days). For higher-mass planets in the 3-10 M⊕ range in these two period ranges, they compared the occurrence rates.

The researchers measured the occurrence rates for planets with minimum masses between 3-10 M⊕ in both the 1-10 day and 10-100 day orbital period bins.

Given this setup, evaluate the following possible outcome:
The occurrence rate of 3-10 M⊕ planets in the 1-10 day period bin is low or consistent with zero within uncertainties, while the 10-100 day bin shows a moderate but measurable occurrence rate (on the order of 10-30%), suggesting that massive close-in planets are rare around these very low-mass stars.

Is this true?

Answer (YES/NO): NO